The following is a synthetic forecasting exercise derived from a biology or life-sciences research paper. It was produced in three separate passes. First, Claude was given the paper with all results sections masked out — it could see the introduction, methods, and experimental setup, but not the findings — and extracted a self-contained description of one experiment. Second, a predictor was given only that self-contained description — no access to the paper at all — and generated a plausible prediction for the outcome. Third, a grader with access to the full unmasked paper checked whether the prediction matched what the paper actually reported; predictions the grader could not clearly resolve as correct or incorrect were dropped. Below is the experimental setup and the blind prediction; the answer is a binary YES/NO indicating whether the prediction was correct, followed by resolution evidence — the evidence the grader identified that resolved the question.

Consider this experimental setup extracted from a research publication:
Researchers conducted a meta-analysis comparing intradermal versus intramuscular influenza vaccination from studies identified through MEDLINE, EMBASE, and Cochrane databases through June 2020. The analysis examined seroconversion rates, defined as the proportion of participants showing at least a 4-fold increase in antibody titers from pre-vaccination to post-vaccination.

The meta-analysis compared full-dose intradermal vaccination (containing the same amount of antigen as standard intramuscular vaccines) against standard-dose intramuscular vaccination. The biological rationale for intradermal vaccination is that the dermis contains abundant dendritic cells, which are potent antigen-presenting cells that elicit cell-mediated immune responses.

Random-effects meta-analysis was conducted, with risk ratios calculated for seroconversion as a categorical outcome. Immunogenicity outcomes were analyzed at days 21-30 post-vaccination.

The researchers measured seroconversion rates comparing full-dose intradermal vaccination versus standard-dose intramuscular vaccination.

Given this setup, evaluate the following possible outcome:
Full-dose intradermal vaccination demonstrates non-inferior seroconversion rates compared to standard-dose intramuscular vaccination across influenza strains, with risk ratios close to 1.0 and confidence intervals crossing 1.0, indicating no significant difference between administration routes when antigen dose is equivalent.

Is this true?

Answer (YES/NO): NO